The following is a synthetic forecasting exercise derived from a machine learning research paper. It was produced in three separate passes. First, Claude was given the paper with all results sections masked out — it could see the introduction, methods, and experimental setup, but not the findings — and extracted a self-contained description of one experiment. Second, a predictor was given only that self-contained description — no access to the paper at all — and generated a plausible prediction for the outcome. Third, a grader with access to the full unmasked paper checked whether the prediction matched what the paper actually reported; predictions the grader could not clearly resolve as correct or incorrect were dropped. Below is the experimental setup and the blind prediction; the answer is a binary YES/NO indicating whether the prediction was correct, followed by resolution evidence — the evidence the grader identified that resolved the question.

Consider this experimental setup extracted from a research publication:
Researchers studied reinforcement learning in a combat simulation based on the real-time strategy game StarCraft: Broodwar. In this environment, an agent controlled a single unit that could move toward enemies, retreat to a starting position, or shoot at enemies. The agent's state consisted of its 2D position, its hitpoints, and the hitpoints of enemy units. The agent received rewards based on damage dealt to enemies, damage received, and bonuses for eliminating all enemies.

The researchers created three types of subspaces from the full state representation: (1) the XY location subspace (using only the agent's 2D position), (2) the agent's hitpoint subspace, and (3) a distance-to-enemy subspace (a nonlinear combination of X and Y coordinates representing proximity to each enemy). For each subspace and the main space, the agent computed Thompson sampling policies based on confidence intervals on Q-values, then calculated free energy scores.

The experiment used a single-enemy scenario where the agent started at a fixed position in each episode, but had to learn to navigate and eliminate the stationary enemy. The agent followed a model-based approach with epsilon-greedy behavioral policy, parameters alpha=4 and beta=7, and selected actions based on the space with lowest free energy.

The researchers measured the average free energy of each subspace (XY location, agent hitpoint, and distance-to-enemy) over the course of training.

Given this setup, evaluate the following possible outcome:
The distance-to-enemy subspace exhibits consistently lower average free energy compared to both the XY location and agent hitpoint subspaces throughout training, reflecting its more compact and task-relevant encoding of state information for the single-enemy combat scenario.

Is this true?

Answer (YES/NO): NO